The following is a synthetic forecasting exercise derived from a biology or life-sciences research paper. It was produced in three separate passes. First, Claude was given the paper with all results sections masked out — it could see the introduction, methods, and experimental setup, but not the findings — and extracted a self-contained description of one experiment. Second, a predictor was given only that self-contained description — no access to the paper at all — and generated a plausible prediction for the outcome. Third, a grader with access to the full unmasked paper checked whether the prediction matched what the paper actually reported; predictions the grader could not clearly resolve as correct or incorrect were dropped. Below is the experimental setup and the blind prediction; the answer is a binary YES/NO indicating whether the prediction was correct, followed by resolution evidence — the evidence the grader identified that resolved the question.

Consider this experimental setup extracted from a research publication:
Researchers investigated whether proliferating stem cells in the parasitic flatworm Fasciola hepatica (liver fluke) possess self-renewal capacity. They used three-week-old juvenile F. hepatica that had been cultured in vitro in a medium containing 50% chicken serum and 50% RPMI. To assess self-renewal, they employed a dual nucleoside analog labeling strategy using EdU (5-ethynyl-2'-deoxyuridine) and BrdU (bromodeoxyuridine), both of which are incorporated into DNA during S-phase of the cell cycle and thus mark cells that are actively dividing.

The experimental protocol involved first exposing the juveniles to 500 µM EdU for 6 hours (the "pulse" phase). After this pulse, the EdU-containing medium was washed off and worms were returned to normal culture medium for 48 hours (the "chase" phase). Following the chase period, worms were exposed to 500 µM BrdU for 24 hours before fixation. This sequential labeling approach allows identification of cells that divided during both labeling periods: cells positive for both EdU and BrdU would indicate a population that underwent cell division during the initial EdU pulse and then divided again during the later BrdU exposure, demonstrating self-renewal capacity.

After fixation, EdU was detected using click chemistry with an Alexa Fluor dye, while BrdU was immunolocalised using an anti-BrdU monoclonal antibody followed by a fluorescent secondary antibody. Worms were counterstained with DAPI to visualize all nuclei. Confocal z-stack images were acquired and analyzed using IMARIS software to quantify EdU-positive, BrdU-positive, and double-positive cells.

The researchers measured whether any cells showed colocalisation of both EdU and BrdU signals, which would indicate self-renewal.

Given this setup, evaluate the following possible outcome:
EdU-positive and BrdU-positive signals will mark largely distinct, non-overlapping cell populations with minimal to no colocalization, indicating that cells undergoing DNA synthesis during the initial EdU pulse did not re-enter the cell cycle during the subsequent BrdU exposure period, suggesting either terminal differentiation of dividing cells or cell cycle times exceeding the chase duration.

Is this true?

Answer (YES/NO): NO